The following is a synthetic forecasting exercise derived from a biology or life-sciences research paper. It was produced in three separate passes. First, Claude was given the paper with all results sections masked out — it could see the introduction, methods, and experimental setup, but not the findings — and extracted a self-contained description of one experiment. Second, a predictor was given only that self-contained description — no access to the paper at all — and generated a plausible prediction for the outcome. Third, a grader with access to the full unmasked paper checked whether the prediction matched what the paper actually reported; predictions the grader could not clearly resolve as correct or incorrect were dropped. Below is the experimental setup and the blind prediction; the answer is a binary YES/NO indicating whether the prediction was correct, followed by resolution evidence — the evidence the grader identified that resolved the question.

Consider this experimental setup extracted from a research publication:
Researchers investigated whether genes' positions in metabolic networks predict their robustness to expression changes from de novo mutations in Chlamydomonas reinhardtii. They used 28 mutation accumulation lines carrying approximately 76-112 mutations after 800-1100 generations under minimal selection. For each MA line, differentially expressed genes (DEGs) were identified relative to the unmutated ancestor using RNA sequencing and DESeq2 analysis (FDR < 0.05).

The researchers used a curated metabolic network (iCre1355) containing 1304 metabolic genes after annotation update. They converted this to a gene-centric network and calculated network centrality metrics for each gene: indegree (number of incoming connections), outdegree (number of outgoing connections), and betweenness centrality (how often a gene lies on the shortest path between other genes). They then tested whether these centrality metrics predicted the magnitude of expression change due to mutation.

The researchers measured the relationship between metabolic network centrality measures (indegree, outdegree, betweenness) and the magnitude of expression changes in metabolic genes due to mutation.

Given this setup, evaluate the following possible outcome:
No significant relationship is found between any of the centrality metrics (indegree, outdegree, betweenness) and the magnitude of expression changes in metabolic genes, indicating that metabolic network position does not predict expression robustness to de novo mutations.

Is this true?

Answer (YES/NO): NO